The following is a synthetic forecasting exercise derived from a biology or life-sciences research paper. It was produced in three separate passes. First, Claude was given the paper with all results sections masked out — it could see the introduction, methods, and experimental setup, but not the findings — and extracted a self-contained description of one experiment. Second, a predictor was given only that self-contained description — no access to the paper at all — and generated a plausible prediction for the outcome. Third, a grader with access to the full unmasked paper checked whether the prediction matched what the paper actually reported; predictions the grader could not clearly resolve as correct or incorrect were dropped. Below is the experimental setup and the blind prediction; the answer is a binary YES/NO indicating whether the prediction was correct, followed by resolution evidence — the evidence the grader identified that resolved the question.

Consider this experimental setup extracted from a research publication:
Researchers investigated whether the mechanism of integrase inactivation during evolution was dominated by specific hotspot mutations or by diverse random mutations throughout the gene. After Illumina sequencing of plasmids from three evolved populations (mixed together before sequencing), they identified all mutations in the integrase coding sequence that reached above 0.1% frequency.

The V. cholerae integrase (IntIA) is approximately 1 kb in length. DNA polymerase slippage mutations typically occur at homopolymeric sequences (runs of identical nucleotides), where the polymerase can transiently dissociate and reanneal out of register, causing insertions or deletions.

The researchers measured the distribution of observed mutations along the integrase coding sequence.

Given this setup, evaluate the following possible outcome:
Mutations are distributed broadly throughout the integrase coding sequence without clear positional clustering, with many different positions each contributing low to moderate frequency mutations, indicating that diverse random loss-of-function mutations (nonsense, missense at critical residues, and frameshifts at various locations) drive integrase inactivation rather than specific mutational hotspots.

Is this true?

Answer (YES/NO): NO